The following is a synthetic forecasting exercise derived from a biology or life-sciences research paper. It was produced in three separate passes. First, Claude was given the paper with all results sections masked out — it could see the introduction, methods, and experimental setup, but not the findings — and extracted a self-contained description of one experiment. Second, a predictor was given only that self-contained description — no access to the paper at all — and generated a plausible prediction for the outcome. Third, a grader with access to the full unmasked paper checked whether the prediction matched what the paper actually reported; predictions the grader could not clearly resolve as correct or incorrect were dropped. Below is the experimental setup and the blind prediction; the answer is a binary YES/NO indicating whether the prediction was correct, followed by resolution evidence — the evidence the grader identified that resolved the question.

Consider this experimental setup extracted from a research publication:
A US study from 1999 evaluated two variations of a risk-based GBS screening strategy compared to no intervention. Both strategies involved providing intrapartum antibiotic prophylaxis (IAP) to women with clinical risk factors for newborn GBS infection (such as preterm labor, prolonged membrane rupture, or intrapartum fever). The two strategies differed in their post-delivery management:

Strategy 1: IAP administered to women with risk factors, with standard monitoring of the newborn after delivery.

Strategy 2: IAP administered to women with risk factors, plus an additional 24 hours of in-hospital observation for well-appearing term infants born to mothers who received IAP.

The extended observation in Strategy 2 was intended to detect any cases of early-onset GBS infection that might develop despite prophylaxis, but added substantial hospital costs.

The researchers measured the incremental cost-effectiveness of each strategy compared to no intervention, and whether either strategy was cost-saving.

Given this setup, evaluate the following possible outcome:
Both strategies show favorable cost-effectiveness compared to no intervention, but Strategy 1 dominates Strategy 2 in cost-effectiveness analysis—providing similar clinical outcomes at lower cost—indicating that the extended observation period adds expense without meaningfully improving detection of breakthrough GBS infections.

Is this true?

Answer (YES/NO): NO